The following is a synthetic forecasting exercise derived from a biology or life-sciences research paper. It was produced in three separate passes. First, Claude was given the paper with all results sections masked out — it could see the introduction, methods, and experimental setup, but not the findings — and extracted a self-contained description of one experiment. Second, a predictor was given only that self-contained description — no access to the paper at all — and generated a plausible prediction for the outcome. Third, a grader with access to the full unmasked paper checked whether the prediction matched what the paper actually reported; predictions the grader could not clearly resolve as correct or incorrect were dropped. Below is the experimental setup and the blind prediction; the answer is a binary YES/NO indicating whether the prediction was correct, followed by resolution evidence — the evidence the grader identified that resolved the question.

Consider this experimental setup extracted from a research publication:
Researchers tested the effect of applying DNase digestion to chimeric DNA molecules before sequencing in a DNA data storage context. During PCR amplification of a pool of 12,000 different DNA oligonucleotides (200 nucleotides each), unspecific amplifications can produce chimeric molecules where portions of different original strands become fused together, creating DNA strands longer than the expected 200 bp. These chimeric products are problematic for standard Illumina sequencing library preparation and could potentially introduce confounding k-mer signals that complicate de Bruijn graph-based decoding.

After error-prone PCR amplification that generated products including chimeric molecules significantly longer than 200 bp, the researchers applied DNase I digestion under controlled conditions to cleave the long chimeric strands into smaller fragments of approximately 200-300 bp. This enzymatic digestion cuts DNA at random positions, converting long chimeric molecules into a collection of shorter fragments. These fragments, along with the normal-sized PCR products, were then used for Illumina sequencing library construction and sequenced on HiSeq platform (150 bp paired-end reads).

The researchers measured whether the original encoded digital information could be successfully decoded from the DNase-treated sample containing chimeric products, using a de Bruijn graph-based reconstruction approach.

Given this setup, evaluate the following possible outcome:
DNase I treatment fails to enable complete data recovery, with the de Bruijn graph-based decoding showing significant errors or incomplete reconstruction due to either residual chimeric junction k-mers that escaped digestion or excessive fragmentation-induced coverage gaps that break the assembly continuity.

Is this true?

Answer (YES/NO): NO